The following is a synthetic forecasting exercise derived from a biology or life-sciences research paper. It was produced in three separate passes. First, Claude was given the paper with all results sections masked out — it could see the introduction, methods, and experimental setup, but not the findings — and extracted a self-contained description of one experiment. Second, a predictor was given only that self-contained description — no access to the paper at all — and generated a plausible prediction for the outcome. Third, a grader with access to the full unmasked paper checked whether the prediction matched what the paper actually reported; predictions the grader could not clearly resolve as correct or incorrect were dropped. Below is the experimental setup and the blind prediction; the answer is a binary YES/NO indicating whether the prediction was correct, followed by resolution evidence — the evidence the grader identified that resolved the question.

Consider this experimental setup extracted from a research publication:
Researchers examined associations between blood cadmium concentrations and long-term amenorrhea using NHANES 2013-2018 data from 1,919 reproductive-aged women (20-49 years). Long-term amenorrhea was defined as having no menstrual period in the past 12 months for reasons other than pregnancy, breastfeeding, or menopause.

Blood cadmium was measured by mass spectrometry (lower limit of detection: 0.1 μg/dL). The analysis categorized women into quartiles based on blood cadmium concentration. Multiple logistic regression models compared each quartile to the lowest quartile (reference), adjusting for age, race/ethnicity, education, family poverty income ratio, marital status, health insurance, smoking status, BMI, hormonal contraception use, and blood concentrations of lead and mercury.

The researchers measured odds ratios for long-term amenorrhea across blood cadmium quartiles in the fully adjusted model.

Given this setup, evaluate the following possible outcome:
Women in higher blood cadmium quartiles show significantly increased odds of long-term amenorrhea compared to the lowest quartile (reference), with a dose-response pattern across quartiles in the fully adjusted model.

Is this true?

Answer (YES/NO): NO